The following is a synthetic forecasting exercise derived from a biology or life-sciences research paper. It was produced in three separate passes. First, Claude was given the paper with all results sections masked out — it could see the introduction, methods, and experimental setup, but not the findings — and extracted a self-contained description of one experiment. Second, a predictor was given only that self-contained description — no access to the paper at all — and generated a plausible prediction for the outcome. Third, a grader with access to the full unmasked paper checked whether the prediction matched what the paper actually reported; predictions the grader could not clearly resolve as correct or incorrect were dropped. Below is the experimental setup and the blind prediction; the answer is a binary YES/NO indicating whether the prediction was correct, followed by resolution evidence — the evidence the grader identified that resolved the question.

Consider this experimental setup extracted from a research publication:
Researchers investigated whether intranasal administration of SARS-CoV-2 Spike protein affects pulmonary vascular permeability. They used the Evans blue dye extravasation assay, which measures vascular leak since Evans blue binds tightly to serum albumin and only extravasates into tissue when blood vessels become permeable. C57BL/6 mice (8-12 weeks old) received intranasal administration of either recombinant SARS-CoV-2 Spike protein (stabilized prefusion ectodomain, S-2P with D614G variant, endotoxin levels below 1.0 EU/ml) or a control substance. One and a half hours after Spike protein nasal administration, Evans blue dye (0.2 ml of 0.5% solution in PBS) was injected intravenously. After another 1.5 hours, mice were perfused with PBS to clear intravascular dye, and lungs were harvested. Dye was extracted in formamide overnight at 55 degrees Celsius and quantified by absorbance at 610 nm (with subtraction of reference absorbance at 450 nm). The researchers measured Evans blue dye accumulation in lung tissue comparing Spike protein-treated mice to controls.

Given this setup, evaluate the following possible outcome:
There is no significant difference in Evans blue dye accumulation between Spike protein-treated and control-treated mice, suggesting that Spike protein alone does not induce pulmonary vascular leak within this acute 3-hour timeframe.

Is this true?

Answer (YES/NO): NO